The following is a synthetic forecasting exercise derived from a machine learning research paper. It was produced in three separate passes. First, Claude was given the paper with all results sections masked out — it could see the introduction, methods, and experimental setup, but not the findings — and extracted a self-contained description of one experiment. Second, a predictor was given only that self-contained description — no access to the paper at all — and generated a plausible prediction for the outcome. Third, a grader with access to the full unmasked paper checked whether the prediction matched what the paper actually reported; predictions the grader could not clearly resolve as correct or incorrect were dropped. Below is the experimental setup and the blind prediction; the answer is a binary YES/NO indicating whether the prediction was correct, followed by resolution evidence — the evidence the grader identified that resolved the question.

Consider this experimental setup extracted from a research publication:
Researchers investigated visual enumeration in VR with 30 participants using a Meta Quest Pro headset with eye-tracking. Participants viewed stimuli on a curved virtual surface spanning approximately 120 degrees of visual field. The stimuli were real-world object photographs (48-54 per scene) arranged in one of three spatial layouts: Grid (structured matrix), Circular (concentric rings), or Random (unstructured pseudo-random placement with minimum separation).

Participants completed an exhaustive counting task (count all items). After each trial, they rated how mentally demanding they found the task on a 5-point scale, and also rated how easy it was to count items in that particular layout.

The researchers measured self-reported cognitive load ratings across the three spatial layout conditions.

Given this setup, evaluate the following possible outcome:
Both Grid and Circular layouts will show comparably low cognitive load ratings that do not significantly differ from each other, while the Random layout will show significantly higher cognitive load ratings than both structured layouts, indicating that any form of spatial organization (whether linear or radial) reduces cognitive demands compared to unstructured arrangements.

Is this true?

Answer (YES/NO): NO